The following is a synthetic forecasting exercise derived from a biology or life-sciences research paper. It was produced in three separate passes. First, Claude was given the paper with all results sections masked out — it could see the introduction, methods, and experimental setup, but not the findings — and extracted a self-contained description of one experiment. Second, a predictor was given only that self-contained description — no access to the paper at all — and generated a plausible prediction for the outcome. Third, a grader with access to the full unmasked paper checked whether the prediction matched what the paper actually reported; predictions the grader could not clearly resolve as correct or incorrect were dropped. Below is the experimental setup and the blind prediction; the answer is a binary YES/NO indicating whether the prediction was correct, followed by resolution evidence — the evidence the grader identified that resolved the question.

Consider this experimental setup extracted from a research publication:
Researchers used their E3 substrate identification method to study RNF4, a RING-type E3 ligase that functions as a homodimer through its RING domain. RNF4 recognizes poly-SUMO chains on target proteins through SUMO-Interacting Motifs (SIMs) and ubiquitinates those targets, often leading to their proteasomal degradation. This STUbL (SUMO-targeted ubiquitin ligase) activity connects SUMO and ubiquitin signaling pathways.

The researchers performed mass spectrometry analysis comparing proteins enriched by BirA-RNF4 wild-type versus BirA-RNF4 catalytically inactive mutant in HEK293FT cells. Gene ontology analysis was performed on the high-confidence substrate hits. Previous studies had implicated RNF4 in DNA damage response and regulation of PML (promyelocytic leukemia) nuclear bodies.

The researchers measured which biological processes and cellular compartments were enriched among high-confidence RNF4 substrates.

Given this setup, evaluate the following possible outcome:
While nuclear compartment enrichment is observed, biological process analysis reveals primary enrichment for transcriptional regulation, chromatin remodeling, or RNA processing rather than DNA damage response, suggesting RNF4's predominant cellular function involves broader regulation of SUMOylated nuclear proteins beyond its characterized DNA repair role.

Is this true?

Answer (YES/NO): NO